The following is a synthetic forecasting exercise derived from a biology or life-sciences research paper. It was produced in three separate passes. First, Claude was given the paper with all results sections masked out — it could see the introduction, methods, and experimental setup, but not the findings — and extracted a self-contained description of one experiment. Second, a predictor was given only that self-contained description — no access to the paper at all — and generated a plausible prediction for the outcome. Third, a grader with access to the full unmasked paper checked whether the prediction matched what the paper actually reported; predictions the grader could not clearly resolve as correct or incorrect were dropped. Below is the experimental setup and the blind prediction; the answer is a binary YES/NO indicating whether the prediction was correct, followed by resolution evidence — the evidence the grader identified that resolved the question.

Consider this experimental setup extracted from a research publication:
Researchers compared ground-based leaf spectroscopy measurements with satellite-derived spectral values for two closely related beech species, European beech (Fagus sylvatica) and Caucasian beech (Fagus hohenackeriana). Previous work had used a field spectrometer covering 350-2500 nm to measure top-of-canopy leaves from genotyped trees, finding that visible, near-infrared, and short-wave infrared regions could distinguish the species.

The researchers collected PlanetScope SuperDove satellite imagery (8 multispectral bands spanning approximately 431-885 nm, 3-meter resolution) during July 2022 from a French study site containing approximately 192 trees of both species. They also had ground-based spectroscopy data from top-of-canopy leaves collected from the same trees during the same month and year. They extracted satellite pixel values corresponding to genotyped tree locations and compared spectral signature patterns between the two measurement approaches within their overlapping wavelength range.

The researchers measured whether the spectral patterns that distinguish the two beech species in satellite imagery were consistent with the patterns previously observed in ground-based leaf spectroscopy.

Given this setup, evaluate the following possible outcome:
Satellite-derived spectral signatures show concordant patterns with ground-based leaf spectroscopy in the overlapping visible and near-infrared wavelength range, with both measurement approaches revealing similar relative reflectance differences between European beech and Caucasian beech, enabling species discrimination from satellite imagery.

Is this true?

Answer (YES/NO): NO